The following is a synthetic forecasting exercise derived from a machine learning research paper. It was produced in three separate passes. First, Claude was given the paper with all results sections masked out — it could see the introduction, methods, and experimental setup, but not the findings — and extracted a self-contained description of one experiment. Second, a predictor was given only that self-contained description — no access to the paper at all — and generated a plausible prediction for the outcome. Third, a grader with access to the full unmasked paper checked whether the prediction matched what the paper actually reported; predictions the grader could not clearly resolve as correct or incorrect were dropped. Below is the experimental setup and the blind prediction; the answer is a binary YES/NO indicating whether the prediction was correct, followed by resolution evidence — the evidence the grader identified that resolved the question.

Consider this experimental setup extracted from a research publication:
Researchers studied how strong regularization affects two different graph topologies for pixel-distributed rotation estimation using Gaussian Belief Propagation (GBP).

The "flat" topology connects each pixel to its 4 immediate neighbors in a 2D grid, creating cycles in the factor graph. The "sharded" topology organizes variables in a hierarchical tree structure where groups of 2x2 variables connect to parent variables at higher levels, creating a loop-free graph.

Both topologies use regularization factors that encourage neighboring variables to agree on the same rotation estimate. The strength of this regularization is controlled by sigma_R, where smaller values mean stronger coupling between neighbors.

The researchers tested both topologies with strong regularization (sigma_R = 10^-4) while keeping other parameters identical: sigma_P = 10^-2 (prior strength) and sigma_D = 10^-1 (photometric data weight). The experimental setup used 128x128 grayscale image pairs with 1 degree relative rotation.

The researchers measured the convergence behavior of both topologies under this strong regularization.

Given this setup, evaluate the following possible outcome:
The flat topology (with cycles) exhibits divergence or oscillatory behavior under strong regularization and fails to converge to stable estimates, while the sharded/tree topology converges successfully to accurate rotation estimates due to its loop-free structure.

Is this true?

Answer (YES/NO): NO